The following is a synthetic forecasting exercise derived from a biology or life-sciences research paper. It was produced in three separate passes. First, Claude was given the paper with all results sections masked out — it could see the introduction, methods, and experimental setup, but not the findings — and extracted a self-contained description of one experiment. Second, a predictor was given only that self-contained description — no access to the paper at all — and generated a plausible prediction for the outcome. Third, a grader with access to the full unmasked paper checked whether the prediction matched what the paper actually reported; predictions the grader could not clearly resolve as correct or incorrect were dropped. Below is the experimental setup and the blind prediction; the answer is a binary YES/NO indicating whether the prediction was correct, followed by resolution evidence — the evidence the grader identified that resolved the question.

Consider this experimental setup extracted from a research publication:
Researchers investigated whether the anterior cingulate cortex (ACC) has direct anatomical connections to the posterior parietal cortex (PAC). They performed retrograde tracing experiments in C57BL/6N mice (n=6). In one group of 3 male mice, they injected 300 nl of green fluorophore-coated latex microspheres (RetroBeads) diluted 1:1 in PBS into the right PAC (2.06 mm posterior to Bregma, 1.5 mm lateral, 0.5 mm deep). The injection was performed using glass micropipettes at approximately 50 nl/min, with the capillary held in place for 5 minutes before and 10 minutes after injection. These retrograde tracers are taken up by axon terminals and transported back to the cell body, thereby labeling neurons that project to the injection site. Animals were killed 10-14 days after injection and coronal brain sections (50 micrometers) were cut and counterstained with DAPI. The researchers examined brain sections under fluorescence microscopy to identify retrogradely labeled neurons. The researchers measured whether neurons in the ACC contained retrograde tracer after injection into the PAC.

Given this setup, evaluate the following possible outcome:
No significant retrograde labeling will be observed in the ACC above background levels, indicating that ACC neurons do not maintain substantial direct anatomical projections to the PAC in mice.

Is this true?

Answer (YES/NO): NO